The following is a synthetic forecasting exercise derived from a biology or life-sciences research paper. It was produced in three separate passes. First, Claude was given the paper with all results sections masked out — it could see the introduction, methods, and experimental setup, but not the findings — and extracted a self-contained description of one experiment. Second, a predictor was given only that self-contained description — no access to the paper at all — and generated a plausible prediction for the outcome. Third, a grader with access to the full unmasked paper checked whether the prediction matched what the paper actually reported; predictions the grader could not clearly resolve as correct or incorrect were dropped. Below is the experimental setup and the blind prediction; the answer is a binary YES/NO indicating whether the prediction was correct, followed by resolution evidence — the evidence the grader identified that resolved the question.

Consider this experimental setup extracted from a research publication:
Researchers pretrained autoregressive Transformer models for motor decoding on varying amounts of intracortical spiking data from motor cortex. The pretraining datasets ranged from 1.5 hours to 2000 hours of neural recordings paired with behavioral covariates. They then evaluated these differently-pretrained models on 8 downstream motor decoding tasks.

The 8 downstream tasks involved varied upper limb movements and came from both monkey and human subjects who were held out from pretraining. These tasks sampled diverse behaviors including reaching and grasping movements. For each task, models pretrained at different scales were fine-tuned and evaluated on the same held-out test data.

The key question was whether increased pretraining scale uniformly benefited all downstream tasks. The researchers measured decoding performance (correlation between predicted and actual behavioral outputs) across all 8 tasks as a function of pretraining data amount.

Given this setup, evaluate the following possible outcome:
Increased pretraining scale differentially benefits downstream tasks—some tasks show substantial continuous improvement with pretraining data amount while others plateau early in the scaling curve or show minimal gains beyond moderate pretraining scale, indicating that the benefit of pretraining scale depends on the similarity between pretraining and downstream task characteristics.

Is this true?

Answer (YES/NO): YES